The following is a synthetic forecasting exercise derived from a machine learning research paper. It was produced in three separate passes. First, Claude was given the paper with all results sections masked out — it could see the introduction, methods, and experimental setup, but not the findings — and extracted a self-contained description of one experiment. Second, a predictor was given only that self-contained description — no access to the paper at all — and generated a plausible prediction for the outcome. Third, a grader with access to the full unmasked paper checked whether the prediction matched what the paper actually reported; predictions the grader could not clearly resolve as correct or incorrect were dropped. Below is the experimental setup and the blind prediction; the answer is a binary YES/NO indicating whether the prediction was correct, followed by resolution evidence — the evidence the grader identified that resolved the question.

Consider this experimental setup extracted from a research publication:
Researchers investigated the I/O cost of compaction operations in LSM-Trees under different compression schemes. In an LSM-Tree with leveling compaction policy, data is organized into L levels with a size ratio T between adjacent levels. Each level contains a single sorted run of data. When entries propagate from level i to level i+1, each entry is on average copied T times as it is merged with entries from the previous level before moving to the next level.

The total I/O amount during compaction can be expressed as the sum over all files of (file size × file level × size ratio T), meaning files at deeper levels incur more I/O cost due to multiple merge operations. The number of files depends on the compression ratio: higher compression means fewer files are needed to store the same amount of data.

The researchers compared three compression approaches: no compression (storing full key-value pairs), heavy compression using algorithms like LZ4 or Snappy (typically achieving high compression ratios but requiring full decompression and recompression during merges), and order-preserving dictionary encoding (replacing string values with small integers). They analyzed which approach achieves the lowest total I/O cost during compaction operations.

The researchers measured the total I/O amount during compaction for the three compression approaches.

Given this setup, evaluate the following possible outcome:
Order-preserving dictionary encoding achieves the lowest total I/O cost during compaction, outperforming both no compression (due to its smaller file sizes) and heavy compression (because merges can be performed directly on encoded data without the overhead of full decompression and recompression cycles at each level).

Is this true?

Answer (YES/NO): YES